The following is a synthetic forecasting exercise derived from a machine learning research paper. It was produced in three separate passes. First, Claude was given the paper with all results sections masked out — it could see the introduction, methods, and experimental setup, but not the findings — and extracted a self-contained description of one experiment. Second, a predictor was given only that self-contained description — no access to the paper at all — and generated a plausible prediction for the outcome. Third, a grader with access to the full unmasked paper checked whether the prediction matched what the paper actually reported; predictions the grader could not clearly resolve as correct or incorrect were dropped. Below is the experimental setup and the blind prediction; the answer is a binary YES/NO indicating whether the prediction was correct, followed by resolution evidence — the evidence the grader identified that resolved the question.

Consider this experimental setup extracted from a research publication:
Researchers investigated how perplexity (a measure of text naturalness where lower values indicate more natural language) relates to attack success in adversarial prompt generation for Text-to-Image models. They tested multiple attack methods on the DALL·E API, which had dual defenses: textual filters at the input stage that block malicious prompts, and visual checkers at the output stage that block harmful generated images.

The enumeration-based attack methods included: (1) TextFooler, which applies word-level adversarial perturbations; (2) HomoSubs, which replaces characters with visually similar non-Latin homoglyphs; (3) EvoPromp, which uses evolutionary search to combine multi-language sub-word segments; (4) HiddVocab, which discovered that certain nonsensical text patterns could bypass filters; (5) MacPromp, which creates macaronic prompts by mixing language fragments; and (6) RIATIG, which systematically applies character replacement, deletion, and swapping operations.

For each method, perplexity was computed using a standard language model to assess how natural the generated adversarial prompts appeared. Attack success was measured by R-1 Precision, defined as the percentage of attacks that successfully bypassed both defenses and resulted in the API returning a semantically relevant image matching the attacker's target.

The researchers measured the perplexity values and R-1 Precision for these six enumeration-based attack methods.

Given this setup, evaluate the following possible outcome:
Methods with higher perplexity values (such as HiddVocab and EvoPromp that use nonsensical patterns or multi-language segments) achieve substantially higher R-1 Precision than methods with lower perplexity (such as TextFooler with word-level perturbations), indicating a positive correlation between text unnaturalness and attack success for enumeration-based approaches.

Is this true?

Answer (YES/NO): NO